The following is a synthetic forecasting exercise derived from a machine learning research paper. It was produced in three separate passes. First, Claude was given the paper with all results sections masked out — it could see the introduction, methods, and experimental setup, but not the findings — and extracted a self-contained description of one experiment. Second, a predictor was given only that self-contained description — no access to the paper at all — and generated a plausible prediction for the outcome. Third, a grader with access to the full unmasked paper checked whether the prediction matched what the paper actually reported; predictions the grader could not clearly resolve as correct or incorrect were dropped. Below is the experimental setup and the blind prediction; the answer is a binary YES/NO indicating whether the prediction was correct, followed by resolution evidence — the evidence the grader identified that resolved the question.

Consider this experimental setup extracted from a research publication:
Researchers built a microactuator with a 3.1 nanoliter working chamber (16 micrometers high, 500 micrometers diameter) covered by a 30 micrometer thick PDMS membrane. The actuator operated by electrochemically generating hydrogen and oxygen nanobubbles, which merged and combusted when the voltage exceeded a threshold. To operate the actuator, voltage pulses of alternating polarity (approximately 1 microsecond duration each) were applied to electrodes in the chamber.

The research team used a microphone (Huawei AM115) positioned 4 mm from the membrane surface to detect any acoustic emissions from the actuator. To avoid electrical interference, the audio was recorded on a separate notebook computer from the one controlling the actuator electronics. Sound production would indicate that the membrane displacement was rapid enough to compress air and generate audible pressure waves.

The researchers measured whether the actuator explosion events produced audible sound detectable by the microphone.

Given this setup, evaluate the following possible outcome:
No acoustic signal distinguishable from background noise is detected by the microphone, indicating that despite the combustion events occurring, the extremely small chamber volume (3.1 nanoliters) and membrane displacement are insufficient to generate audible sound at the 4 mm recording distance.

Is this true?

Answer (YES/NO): NO